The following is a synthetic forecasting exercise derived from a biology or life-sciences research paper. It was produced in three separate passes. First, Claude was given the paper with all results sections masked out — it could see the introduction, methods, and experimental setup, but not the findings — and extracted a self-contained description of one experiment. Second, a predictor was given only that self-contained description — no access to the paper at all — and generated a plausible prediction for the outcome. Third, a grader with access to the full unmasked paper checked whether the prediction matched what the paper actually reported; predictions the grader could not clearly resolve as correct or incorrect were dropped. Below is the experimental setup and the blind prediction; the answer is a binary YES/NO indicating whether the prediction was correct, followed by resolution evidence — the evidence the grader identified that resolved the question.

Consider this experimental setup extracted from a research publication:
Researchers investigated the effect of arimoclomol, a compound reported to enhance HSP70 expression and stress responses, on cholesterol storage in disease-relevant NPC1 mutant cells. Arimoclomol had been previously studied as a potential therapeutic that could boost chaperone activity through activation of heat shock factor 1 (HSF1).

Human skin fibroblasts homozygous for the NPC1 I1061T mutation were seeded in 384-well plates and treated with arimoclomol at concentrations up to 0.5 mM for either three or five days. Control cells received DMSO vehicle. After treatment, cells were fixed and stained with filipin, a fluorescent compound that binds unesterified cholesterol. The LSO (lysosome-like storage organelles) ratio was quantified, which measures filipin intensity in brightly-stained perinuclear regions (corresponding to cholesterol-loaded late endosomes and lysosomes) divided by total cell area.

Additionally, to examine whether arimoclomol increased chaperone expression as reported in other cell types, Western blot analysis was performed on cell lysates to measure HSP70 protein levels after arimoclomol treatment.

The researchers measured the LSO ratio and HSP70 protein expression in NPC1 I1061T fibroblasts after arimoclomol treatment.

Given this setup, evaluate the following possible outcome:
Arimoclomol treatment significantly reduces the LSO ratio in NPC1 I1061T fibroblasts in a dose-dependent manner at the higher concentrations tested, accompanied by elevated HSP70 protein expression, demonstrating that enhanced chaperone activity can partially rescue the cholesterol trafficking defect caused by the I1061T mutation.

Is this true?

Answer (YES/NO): NO